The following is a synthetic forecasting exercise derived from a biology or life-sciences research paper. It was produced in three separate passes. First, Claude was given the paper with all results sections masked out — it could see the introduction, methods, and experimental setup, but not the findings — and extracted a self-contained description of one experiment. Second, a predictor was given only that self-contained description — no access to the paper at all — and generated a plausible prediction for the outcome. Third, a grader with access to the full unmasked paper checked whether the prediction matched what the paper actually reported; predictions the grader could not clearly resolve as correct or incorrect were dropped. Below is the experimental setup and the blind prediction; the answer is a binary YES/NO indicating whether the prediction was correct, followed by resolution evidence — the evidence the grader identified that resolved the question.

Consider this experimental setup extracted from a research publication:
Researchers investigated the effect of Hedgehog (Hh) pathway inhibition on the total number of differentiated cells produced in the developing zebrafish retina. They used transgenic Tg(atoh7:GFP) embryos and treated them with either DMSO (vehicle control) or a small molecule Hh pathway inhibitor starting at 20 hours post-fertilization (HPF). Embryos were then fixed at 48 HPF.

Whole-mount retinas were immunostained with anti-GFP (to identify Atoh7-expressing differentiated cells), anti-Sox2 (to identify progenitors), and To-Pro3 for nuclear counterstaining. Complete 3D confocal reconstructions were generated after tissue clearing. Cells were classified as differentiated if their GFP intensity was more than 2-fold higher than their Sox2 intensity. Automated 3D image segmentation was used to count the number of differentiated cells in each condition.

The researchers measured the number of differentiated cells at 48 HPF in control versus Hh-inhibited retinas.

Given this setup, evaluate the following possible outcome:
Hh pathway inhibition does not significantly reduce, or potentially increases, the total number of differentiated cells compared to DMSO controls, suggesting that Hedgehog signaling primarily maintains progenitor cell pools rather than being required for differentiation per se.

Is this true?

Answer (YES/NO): NO